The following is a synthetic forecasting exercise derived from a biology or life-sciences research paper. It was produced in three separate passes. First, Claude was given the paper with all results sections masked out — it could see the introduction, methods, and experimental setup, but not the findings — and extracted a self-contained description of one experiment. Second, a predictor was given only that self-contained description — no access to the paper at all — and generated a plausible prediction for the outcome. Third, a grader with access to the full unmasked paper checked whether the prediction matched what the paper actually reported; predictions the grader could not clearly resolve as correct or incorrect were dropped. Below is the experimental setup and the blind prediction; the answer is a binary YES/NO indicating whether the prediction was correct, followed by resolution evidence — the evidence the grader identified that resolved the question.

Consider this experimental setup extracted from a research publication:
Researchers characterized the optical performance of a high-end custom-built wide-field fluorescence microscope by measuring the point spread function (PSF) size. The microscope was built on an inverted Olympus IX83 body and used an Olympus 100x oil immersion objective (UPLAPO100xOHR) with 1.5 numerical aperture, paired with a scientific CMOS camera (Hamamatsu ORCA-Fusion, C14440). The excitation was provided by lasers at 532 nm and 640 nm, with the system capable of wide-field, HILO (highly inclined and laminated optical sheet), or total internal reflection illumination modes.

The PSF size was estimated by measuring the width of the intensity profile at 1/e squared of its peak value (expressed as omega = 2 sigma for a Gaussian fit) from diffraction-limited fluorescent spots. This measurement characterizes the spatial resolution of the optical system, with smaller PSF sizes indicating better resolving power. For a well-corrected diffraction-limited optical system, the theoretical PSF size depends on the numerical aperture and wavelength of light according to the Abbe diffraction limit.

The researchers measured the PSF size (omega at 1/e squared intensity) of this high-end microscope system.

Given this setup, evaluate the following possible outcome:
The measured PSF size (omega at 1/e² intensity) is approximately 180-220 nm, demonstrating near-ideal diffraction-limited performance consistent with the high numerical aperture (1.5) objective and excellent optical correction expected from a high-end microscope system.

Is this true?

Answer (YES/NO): YES